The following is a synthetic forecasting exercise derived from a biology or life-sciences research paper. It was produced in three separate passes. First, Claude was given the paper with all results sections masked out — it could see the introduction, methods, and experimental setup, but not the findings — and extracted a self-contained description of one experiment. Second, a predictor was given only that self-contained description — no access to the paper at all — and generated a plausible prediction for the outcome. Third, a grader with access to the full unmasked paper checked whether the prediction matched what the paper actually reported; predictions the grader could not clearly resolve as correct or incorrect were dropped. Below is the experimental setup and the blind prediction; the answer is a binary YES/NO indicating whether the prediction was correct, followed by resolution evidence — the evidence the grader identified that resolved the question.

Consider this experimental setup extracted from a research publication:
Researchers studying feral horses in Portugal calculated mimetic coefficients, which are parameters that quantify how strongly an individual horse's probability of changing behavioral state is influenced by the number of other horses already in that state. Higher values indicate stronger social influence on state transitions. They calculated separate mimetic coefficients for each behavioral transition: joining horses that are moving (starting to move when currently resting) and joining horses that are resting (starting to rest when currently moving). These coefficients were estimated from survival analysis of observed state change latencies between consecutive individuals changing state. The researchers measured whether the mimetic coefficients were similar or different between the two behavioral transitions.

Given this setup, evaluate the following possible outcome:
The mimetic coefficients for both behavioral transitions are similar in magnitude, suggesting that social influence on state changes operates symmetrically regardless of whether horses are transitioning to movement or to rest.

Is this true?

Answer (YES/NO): NO